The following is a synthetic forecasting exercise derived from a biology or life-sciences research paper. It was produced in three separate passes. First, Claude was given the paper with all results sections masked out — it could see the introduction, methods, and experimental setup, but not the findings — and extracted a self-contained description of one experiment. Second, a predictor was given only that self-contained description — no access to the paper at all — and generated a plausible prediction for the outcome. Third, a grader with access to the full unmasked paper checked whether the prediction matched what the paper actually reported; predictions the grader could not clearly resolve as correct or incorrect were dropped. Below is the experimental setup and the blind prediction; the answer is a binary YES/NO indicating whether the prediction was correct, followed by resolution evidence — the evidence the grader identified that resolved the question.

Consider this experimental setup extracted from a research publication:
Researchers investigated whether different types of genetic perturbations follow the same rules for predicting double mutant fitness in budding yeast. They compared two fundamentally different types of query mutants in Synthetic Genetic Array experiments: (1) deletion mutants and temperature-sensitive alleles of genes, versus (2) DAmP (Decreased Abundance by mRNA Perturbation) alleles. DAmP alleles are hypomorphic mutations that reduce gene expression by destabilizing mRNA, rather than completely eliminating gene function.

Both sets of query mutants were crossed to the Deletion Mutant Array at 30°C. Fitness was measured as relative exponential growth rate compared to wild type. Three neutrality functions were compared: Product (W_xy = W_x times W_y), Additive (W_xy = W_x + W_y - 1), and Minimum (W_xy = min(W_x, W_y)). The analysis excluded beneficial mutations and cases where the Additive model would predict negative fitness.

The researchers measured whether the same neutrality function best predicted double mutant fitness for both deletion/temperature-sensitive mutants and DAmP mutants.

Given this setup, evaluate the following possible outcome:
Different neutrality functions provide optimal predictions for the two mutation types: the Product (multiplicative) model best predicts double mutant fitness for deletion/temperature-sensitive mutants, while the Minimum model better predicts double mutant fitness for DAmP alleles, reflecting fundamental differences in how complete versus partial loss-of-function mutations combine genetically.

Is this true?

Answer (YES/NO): NO